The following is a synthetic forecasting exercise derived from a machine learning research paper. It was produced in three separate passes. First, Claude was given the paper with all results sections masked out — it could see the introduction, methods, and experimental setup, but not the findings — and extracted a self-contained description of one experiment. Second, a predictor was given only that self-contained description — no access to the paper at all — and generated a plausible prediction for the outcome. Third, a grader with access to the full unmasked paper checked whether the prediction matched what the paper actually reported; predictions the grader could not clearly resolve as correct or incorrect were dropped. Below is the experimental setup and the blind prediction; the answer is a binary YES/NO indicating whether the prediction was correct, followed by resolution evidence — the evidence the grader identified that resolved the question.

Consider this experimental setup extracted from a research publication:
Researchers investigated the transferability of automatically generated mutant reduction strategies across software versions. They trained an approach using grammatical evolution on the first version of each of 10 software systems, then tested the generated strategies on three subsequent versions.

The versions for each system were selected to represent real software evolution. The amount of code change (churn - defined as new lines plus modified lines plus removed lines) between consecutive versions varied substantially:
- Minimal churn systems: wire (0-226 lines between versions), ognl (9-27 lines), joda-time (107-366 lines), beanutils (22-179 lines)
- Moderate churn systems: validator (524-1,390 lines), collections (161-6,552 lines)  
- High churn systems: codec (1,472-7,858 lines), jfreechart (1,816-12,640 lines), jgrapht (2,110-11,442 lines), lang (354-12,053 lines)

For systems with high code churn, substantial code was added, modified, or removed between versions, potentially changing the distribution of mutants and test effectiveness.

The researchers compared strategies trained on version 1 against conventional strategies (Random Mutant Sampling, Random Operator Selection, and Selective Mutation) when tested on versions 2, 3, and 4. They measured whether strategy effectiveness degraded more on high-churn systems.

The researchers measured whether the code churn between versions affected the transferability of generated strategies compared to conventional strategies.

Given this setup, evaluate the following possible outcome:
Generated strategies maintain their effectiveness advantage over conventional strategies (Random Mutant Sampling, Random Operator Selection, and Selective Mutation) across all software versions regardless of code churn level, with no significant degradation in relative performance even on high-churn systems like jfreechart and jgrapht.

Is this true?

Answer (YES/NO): YES